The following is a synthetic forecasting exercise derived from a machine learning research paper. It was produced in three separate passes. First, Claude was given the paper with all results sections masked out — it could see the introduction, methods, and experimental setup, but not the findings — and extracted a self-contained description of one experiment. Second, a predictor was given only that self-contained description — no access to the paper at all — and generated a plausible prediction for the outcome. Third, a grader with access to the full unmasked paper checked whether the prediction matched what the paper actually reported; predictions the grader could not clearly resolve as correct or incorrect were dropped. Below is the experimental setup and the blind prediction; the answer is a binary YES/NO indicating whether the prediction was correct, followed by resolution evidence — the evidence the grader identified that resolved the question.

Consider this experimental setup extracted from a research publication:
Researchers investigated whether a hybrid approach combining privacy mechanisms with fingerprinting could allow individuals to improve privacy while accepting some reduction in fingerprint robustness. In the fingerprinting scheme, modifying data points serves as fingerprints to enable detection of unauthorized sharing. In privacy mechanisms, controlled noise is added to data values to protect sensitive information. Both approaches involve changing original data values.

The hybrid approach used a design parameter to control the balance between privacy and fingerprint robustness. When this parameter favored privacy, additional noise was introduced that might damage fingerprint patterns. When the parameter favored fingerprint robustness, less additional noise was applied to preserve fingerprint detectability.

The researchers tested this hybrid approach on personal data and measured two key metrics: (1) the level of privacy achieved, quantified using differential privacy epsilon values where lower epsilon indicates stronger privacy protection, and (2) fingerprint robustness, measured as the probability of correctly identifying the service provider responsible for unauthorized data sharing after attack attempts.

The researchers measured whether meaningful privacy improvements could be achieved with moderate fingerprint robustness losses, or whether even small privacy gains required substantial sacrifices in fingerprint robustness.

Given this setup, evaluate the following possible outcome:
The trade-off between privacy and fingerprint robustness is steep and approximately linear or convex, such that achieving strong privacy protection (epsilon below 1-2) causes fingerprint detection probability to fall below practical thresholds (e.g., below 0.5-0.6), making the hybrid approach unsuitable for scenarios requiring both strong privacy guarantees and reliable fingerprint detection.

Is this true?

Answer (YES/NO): NO